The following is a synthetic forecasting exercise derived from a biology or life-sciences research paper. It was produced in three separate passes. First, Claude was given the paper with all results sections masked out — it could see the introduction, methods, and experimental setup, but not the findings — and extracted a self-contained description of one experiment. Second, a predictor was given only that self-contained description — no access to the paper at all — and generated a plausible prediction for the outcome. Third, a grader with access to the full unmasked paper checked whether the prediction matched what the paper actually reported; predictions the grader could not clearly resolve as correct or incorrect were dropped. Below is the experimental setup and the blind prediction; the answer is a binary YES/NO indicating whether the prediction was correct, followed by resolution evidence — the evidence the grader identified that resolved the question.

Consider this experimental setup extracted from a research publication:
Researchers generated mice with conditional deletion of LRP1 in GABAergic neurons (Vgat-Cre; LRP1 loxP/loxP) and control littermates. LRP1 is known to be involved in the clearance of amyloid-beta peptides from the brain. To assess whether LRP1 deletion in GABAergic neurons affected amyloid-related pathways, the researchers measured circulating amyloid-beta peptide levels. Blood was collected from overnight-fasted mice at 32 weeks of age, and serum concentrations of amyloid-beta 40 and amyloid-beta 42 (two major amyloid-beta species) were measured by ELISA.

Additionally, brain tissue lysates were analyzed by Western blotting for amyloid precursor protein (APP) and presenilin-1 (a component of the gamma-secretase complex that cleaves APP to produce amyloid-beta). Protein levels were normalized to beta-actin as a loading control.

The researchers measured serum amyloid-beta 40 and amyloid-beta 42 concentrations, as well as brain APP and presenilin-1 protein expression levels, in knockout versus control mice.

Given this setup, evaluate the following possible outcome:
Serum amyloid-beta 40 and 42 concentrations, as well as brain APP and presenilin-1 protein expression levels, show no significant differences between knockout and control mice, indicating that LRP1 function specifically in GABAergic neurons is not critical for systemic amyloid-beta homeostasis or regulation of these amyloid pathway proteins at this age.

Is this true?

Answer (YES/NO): NO